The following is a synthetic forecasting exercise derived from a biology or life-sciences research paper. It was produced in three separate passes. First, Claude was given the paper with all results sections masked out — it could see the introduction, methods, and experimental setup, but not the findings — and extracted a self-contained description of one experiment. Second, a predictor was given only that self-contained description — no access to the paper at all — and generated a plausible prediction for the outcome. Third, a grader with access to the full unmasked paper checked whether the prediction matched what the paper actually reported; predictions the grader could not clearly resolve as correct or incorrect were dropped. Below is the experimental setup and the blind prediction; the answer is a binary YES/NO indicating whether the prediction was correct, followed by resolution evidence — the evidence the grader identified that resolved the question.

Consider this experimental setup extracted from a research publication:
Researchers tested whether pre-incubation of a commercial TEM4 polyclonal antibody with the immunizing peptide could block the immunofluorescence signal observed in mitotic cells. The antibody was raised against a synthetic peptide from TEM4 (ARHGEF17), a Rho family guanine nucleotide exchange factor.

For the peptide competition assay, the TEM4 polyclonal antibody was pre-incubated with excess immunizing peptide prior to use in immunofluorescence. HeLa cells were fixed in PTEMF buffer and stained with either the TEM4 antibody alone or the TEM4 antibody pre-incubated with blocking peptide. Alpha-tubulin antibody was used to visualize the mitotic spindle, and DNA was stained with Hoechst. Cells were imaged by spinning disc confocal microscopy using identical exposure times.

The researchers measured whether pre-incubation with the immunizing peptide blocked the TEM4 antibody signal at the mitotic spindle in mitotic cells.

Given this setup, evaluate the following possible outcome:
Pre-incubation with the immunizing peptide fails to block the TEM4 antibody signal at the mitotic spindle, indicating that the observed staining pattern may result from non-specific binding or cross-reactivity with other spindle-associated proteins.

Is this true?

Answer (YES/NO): NO